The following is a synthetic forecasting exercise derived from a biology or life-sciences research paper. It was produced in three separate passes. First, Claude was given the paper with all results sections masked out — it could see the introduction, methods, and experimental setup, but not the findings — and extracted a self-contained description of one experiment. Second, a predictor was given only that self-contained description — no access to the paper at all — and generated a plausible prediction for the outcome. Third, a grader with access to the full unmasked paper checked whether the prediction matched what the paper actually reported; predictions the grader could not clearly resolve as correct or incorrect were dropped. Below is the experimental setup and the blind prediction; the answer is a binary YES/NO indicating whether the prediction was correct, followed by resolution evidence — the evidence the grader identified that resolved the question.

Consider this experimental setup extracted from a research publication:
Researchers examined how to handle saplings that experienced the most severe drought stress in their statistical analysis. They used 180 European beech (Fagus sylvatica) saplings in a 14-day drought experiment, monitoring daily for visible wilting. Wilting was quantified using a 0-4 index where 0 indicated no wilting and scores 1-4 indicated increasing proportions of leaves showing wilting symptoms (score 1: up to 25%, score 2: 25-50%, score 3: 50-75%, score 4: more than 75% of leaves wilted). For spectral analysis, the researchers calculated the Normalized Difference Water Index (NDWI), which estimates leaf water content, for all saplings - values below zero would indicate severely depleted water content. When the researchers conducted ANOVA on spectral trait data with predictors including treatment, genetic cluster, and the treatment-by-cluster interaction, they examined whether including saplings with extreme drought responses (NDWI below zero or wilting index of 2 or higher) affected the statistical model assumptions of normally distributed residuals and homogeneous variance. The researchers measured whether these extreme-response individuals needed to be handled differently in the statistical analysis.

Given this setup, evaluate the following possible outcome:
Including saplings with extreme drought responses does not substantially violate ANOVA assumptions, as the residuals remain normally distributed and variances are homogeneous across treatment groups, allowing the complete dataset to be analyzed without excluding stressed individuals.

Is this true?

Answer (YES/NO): NO